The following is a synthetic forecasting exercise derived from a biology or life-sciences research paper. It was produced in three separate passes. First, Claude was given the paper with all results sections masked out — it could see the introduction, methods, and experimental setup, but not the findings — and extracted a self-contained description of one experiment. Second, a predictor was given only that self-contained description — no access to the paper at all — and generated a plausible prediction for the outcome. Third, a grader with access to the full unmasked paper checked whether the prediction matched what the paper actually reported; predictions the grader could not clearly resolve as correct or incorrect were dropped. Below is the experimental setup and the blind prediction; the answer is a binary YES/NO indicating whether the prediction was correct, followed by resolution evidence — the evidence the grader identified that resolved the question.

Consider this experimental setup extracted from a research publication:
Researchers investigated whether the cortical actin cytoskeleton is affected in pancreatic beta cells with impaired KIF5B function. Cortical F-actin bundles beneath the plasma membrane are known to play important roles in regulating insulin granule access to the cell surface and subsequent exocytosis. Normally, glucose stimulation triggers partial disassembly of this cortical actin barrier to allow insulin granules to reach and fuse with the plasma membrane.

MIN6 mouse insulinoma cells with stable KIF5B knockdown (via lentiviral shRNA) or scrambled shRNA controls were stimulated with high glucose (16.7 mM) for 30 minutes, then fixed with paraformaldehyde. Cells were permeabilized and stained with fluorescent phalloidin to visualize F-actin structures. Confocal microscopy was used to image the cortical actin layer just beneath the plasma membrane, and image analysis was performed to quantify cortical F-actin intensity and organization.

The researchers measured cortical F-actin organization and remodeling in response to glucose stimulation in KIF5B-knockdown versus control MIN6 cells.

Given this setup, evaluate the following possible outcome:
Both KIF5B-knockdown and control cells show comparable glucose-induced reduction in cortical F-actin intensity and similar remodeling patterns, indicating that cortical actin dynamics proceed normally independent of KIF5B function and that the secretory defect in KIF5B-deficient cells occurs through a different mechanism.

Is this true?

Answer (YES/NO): NO